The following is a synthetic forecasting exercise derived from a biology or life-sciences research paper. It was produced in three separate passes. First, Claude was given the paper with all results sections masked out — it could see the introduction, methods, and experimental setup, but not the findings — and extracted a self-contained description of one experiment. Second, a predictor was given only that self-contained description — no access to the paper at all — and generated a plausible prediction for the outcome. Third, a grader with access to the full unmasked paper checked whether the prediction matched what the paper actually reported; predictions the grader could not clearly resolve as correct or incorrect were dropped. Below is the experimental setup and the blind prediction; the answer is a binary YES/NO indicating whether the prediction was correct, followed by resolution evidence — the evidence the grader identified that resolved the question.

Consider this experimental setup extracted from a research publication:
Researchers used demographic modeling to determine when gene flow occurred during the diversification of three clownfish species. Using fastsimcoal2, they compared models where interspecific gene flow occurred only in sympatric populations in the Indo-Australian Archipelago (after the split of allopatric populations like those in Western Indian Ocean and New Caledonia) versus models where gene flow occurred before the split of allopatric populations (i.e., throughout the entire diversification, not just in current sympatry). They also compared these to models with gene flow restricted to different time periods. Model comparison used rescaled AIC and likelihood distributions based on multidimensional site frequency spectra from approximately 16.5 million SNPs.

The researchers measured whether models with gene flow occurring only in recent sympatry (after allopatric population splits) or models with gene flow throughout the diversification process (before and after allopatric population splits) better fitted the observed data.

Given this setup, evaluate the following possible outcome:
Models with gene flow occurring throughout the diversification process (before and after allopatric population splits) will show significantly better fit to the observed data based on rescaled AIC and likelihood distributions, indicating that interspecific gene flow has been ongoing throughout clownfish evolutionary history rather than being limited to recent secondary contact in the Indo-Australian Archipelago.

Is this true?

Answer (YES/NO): YES